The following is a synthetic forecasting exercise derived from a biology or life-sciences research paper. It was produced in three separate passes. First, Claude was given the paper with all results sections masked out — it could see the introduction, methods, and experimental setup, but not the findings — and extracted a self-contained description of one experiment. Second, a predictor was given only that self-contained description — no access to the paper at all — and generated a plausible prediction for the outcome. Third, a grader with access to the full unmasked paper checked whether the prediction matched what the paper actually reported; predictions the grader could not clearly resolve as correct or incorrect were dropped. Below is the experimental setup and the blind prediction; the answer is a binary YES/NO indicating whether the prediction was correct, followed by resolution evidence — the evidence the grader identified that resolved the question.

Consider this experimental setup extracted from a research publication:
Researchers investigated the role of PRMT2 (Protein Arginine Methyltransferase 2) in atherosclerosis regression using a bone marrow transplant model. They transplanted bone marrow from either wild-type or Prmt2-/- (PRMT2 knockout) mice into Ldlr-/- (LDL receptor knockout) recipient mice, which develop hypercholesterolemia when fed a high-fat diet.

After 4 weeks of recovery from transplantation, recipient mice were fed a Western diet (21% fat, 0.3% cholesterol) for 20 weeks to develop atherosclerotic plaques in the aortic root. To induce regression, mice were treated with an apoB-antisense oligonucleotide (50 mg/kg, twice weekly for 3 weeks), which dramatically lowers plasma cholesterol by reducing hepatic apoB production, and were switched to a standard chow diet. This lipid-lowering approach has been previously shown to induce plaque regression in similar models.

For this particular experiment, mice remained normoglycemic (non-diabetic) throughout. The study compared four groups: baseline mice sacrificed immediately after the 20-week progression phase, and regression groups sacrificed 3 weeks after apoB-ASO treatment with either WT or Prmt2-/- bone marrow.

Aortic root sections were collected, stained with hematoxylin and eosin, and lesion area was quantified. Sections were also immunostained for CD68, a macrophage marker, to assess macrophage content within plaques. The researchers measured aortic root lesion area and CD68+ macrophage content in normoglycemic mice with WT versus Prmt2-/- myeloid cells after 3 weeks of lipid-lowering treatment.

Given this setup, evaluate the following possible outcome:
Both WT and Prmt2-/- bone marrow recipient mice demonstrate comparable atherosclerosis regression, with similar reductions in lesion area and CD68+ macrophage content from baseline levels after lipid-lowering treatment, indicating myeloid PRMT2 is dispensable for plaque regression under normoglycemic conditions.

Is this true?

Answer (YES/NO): NO